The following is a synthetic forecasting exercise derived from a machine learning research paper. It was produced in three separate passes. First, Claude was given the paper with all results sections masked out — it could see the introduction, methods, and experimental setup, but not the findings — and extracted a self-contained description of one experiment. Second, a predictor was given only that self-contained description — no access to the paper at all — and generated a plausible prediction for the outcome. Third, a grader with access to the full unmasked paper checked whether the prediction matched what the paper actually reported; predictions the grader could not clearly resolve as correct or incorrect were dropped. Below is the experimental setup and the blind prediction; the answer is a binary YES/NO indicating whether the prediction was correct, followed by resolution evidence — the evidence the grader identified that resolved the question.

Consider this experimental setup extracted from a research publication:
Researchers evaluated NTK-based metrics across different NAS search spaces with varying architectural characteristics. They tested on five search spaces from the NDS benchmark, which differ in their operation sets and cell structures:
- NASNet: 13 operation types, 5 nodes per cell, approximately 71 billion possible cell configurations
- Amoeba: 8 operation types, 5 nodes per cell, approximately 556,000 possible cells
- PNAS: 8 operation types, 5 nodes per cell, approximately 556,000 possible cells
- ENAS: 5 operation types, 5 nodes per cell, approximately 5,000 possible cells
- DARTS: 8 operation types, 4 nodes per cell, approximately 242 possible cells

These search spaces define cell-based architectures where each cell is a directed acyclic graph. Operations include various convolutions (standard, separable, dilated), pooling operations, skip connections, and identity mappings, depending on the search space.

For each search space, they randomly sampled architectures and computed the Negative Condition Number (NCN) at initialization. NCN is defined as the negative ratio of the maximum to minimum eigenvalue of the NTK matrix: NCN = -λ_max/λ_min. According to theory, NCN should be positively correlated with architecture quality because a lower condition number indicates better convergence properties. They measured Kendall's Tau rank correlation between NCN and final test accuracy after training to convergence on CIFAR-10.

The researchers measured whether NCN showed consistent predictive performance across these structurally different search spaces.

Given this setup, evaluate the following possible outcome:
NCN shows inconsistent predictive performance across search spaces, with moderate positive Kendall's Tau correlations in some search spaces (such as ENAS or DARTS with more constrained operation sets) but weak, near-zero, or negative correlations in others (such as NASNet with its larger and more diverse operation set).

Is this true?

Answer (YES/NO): NO